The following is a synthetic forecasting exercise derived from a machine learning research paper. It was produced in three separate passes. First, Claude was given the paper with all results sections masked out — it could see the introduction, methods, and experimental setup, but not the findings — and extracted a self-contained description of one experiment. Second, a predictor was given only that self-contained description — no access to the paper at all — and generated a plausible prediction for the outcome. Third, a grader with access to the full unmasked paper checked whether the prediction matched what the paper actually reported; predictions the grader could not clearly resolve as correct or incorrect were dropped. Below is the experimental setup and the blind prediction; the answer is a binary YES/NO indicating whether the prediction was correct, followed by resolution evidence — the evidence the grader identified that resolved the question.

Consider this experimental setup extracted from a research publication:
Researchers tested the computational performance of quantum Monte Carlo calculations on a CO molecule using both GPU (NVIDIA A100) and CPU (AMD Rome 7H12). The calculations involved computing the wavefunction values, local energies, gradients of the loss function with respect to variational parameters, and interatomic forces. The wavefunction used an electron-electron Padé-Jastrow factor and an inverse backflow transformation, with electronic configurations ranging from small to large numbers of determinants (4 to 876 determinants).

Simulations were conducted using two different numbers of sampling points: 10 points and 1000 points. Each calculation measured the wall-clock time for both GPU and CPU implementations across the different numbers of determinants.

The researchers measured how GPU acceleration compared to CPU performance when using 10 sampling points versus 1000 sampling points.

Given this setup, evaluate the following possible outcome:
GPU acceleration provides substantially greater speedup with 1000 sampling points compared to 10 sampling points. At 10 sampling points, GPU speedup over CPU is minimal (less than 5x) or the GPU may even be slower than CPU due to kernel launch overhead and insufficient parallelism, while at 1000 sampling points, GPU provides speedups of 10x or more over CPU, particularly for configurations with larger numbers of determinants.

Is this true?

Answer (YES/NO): YES